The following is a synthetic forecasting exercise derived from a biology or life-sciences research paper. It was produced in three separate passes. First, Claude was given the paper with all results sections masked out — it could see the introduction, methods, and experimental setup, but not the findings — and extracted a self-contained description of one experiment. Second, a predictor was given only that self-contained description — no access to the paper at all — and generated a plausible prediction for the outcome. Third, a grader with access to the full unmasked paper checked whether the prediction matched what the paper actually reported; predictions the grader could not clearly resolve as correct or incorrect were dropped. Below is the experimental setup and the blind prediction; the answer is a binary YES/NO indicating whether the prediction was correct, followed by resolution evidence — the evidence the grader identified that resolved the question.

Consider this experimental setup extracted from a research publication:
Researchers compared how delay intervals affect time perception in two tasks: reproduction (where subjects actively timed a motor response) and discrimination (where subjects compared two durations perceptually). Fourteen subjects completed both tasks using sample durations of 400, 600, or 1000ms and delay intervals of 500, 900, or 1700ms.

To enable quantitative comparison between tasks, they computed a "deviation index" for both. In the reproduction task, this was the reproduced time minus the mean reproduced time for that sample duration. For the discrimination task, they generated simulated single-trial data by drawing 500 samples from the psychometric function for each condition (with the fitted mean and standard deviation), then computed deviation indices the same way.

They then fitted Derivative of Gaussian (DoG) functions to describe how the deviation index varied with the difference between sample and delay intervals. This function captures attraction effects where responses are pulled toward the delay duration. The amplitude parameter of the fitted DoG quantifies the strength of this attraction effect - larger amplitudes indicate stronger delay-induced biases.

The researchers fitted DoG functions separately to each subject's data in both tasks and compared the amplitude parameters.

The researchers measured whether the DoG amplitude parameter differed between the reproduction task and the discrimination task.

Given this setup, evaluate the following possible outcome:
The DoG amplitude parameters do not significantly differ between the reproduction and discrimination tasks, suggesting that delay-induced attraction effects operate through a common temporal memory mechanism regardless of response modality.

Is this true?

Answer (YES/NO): NO